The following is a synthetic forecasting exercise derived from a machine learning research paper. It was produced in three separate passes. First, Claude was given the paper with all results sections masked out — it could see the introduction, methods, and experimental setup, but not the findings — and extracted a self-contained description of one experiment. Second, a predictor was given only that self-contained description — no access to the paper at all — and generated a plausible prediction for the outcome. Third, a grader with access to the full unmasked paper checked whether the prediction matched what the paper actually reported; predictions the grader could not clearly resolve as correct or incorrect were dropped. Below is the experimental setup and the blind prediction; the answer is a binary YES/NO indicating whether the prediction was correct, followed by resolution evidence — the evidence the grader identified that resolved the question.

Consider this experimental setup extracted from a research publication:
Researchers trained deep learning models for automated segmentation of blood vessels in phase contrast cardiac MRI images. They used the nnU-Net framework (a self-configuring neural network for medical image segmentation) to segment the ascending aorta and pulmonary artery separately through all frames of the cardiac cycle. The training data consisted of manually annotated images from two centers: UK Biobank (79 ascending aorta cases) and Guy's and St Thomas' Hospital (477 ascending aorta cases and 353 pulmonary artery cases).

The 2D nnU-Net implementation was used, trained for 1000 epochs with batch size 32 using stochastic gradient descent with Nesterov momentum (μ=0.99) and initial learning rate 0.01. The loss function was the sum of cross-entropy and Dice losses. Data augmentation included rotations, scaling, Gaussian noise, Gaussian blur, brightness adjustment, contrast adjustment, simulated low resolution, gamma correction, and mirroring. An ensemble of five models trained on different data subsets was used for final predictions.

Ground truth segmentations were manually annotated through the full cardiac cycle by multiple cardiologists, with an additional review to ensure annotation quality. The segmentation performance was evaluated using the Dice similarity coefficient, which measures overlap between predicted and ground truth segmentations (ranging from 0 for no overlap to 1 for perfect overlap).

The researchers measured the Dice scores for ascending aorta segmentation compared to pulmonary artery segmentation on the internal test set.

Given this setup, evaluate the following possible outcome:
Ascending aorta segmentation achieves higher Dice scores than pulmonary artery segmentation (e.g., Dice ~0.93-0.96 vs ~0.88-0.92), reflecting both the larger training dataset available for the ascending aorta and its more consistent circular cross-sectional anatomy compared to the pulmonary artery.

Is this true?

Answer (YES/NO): NO